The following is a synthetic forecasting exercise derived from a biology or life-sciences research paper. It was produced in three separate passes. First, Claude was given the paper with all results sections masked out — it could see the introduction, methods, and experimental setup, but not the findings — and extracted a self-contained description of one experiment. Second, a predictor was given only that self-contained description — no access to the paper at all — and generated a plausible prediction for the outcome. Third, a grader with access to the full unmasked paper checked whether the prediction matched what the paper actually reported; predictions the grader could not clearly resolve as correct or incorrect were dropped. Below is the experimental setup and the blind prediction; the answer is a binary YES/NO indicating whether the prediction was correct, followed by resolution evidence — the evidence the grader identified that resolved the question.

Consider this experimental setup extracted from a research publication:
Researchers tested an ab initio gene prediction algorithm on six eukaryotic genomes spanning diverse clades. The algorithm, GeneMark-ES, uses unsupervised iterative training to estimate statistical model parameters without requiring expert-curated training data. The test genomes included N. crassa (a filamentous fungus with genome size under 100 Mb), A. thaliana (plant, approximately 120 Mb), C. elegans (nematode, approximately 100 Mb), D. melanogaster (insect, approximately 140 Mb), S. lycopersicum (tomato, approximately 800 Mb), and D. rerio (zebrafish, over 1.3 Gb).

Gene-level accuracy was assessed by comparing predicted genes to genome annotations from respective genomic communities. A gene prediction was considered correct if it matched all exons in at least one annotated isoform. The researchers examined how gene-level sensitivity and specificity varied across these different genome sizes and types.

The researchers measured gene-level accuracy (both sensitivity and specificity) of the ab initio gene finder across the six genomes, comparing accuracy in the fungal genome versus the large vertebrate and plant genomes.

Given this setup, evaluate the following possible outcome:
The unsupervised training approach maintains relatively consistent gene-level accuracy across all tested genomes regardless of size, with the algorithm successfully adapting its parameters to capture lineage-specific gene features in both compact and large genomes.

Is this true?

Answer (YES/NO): NO